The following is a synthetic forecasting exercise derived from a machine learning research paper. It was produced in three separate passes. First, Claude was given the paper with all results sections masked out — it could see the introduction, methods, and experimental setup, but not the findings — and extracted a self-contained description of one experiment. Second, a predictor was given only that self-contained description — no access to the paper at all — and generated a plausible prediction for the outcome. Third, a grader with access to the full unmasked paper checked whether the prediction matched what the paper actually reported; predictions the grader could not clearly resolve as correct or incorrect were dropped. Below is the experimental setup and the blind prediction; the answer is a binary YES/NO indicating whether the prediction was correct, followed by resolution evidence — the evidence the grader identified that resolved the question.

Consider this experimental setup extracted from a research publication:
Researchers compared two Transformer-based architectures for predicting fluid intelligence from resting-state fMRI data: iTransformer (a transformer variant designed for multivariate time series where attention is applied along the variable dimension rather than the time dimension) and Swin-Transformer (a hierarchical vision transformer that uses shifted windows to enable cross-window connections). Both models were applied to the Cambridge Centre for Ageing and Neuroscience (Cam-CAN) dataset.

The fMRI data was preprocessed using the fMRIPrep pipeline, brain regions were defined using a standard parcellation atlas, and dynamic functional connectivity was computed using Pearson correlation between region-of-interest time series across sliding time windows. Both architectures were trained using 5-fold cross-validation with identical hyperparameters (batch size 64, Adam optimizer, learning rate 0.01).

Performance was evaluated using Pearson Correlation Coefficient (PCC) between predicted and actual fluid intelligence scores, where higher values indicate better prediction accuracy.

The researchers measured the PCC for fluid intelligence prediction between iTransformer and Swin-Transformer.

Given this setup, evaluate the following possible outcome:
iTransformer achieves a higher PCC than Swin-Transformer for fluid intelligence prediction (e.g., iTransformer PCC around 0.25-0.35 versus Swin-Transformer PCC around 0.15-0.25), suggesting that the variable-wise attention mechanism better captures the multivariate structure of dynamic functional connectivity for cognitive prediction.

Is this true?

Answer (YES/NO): NO